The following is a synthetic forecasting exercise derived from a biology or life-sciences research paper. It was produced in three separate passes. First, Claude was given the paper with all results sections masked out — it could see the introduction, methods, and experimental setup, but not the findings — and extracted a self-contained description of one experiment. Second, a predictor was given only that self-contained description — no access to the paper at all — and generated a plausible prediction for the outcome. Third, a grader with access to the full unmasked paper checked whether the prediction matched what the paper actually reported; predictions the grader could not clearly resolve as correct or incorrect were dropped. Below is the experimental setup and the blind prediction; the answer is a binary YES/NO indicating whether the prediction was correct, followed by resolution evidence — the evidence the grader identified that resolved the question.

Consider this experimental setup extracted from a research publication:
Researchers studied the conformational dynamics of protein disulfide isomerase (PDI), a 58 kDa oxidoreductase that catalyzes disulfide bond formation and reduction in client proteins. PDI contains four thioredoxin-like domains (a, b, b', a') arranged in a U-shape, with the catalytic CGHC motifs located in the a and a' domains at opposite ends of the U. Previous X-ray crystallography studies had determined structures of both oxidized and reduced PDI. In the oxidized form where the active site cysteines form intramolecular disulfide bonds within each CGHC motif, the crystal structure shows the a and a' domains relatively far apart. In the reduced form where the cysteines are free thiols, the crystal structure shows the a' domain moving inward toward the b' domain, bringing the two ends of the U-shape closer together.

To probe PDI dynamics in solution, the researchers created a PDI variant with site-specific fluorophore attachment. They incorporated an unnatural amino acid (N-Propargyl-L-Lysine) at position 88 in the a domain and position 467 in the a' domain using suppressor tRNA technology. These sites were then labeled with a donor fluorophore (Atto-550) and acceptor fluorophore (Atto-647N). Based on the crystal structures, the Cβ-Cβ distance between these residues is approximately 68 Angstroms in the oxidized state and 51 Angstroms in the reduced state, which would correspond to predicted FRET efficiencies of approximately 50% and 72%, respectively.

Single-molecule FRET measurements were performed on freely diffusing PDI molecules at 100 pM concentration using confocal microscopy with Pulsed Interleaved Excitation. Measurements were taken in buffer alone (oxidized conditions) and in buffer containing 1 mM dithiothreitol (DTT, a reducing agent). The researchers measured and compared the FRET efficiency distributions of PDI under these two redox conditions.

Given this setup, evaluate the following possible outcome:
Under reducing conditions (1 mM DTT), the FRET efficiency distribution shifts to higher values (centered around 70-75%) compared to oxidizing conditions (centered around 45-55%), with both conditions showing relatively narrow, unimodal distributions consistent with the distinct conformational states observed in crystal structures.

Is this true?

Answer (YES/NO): NO